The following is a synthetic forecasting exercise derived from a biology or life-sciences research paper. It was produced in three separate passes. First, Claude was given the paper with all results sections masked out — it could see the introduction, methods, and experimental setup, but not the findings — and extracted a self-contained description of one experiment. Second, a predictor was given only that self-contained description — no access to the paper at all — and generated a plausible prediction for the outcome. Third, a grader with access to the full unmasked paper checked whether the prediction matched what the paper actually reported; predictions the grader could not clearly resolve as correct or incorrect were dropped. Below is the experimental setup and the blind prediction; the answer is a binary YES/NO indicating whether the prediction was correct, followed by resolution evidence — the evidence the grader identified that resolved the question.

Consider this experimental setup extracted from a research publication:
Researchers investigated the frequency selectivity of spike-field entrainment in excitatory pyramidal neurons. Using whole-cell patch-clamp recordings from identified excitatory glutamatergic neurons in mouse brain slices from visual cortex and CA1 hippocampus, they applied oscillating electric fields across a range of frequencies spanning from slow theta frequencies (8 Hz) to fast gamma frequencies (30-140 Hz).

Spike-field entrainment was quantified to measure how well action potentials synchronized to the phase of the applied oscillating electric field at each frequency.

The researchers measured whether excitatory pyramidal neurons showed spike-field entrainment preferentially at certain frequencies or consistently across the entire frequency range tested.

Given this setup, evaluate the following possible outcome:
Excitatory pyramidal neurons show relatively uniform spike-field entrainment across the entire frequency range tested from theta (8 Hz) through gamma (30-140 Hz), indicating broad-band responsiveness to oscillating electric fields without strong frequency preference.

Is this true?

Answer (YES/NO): NO